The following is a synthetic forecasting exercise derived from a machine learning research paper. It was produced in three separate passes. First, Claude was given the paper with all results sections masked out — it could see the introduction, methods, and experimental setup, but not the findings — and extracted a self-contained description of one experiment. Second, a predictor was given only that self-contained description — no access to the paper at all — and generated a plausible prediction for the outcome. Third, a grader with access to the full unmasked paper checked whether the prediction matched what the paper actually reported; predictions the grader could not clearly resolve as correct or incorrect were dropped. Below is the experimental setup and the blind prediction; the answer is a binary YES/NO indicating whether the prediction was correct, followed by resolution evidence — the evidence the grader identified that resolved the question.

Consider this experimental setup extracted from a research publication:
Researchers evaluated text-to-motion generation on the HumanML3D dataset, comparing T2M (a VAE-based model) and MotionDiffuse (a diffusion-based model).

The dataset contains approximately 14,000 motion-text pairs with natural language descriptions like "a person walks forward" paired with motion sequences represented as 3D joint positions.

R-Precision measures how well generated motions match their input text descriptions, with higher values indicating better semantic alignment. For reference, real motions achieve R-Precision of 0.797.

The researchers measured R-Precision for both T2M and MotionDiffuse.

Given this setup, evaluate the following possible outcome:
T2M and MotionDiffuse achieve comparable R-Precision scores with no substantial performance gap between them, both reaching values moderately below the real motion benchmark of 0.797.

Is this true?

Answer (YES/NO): NO